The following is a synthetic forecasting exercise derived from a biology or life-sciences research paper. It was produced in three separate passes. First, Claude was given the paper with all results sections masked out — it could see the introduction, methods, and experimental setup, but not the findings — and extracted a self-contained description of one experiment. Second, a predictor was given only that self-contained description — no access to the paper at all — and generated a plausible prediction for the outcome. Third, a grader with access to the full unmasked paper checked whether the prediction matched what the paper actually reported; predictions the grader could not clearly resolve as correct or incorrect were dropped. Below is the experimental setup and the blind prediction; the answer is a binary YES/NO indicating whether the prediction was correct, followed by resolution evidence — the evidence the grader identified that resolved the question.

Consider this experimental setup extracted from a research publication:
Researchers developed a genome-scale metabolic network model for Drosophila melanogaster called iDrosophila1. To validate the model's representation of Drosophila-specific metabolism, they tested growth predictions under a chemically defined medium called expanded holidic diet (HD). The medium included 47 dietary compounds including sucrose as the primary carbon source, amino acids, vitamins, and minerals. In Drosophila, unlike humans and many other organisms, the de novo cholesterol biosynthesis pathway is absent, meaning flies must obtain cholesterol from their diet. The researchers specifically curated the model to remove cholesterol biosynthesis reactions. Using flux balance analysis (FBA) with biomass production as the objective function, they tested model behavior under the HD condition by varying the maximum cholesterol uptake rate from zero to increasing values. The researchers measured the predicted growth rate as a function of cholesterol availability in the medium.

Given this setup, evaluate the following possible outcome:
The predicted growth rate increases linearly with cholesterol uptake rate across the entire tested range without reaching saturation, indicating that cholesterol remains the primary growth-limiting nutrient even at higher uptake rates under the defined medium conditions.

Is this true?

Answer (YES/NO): NO